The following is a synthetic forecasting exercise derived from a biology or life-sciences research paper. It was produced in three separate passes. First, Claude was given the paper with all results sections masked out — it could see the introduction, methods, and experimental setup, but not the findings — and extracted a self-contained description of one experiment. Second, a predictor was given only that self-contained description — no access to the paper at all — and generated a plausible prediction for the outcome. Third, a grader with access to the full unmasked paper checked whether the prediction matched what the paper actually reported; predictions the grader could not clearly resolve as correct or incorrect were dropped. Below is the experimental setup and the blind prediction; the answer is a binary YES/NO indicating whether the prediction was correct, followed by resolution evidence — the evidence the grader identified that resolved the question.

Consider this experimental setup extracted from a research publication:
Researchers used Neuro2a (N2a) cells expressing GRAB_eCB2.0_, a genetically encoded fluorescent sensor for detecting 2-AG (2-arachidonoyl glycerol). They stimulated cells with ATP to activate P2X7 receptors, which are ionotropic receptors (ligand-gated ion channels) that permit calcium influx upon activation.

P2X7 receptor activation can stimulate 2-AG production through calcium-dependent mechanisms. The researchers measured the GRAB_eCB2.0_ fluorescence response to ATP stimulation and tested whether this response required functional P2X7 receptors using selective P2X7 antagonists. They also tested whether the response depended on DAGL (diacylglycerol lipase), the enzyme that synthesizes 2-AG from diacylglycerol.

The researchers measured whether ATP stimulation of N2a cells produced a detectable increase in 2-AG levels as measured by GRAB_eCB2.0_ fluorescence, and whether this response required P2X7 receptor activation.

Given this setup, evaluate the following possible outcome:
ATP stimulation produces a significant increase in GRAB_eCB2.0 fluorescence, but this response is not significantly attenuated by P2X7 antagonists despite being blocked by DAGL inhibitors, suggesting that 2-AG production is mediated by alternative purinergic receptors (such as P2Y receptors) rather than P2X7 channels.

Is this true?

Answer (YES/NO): NO